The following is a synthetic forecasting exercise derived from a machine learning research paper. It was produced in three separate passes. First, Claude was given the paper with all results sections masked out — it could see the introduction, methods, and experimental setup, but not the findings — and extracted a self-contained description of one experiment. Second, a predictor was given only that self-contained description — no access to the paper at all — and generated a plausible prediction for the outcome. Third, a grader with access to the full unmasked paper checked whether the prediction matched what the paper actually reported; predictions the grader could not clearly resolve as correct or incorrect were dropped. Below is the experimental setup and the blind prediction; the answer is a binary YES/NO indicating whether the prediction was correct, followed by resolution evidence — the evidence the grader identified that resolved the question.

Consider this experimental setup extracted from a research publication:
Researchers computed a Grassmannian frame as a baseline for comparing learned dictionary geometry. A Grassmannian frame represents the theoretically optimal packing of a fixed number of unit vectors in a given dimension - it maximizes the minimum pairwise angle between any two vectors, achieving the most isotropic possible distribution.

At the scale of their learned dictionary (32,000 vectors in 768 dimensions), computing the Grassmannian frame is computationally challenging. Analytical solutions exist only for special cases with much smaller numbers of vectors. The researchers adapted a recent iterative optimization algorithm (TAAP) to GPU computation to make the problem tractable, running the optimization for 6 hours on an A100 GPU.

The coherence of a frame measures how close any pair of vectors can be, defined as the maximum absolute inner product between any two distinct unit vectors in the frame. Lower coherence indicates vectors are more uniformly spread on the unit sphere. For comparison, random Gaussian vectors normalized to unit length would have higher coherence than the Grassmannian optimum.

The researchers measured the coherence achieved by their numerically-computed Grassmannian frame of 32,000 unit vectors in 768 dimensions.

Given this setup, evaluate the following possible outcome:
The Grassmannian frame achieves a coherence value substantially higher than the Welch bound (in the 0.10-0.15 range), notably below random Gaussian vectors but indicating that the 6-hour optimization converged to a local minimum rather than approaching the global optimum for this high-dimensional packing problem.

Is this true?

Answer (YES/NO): NO